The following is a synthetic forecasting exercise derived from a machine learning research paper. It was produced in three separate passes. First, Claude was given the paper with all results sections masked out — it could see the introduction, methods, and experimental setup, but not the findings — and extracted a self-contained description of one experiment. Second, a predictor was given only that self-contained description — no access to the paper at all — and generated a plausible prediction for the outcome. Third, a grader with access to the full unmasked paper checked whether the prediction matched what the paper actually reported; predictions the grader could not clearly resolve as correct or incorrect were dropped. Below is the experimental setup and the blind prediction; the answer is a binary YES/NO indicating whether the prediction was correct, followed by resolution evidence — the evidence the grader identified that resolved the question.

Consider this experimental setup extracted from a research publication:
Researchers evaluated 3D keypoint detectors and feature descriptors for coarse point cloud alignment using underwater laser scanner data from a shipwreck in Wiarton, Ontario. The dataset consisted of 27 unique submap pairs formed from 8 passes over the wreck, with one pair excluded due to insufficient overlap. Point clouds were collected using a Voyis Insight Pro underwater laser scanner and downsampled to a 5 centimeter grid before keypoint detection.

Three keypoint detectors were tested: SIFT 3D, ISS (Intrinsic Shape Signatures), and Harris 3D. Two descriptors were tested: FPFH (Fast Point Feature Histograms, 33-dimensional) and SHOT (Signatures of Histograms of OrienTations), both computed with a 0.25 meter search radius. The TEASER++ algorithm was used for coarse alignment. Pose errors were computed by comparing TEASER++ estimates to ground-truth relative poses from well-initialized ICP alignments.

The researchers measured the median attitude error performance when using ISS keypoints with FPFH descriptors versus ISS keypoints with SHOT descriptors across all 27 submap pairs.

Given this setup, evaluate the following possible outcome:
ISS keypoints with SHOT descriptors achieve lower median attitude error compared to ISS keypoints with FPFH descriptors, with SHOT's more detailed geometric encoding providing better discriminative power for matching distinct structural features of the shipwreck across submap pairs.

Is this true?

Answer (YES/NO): NO